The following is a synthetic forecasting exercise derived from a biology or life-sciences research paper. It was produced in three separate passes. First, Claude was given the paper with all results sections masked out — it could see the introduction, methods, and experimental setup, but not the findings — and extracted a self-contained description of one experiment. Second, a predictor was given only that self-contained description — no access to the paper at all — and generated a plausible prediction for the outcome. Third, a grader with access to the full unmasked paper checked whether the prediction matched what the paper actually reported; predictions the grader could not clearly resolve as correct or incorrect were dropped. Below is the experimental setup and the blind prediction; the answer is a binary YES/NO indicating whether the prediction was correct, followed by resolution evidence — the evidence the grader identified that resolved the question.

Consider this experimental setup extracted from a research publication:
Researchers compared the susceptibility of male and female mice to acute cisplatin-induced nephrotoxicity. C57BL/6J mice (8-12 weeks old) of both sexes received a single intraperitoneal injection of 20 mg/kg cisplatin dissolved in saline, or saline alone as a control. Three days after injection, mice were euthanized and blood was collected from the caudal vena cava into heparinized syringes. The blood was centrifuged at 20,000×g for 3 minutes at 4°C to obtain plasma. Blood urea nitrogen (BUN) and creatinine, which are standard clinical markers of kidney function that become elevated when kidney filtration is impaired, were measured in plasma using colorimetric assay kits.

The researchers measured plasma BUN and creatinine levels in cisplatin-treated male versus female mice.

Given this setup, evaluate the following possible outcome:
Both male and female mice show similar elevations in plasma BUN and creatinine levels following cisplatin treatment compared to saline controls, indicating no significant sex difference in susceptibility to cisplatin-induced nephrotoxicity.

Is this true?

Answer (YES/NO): NO